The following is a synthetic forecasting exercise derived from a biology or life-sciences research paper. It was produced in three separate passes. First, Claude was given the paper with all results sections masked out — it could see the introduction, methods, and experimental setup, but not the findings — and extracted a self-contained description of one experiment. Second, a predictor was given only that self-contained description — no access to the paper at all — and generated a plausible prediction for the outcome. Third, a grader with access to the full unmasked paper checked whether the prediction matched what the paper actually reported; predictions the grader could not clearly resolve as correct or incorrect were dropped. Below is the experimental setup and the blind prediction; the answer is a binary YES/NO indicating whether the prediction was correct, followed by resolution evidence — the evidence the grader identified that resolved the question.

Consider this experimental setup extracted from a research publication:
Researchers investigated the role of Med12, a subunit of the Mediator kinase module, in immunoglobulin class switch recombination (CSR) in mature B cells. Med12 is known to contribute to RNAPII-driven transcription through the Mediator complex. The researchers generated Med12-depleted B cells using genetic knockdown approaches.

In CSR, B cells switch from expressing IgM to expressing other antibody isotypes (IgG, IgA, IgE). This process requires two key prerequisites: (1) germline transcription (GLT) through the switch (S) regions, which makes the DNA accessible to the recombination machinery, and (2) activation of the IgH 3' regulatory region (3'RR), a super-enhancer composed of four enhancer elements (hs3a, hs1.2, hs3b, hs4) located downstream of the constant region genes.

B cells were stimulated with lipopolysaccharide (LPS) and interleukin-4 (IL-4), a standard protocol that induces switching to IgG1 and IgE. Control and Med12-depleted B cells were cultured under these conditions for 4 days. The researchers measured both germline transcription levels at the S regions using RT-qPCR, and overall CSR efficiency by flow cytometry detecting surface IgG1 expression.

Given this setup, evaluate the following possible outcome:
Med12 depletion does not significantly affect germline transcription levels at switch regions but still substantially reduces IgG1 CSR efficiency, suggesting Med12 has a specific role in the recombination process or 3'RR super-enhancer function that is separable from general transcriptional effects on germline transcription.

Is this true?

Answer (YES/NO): YES